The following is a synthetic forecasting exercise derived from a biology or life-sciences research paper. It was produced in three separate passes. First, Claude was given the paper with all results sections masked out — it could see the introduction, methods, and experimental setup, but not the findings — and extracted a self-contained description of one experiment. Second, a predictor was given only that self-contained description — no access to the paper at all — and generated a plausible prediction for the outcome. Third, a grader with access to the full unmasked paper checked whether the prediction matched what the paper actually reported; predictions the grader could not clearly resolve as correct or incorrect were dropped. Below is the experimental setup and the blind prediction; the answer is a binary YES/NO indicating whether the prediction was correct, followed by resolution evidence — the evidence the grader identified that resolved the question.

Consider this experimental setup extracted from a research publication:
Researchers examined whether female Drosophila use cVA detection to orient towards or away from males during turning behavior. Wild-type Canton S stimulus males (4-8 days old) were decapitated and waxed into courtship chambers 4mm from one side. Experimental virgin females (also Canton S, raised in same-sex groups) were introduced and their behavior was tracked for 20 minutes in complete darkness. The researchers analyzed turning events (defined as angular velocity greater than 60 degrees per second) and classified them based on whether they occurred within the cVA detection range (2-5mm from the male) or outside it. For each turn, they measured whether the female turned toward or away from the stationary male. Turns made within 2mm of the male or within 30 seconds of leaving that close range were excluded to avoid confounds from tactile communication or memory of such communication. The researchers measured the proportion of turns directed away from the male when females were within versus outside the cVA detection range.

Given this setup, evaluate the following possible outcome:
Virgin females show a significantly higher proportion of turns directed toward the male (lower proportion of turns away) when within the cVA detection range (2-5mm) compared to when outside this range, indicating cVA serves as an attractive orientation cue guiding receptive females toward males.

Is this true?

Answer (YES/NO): NO